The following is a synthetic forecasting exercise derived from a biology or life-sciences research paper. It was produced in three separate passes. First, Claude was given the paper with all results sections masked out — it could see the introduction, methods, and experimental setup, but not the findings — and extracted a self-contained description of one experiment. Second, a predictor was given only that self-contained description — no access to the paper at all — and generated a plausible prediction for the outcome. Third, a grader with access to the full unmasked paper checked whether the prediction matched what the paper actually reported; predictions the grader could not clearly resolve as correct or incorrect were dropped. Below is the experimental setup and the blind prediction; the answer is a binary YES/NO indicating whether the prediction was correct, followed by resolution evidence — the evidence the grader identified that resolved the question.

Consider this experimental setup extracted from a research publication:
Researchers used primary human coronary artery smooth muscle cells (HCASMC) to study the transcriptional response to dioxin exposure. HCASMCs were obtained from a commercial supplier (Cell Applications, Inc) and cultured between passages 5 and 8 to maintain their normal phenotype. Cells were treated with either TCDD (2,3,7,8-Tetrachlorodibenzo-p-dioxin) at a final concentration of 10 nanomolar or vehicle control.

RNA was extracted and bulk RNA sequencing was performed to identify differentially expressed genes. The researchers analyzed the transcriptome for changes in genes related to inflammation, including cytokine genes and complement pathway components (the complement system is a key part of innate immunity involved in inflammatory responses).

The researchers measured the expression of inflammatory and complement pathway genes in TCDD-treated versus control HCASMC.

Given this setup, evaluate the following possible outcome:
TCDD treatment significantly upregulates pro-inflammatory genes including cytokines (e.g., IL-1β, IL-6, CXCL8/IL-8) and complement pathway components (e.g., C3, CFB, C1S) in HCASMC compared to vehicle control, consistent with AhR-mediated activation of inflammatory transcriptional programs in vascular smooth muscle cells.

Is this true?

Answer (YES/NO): NO